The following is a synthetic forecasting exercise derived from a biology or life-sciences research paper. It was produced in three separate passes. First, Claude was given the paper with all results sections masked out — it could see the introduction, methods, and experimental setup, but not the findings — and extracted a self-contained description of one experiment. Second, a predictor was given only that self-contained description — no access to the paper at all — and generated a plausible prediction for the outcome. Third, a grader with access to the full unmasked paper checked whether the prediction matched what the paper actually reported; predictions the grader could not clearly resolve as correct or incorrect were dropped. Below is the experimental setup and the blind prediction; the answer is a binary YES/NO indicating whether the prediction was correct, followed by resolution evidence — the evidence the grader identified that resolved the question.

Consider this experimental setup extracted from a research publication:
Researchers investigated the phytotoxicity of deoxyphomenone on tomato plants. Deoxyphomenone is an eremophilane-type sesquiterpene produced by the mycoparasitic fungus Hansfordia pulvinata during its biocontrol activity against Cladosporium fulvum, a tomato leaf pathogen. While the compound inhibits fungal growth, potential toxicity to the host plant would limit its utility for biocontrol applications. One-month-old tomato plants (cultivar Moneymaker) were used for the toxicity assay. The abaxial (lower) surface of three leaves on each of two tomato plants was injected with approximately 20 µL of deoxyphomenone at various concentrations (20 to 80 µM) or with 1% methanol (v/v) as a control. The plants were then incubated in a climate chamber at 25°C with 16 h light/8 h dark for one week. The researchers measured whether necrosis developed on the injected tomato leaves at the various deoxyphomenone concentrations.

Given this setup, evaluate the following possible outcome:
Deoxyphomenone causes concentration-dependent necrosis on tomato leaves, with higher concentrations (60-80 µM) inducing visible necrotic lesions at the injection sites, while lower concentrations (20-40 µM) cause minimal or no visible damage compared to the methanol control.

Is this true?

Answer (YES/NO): NO